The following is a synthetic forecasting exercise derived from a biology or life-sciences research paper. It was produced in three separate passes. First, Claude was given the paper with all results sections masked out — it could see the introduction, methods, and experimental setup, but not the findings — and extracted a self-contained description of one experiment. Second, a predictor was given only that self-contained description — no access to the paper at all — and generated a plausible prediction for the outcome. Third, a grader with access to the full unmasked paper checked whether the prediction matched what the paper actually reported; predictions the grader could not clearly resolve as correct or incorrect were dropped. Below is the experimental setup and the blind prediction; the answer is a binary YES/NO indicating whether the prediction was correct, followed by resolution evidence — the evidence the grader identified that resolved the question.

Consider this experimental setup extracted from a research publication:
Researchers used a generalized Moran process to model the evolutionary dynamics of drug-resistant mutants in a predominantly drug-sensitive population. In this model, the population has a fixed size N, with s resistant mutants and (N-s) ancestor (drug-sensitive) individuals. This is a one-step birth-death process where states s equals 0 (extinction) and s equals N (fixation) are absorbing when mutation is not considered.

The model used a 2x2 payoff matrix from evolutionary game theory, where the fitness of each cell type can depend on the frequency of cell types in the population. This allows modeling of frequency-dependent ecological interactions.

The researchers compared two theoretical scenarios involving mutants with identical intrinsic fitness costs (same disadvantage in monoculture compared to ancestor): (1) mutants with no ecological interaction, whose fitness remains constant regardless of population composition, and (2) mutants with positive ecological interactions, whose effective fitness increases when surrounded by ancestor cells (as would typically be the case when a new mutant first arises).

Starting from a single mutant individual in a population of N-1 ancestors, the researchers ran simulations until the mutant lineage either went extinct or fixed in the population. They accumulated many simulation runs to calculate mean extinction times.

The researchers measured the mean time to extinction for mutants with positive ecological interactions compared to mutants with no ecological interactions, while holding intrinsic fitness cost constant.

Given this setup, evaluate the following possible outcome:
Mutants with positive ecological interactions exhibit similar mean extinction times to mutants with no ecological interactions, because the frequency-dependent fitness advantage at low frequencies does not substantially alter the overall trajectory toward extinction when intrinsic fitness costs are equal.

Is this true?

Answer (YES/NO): NO